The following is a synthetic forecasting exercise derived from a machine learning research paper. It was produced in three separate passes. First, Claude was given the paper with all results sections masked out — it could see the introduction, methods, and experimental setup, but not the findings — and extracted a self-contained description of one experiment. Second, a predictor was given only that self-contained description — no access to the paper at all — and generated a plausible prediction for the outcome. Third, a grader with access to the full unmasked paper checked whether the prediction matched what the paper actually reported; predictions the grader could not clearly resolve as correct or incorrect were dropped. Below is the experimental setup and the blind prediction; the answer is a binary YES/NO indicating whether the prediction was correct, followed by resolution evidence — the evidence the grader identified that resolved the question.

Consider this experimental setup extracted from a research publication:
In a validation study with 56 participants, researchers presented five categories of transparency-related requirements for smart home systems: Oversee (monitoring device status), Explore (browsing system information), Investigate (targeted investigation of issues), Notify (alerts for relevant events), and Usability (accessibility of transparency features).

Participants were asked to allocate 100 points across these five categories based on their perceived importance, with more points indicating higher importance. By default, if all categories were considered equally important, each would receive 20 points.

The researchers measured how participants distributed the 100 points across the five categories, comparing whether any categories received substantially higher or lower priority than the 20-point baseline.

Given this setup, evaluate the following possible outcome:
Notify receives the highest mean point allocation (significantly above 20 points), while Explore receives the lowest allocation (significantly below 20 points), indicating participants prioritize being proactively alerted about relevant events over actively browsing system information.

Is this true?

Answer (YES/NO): NO